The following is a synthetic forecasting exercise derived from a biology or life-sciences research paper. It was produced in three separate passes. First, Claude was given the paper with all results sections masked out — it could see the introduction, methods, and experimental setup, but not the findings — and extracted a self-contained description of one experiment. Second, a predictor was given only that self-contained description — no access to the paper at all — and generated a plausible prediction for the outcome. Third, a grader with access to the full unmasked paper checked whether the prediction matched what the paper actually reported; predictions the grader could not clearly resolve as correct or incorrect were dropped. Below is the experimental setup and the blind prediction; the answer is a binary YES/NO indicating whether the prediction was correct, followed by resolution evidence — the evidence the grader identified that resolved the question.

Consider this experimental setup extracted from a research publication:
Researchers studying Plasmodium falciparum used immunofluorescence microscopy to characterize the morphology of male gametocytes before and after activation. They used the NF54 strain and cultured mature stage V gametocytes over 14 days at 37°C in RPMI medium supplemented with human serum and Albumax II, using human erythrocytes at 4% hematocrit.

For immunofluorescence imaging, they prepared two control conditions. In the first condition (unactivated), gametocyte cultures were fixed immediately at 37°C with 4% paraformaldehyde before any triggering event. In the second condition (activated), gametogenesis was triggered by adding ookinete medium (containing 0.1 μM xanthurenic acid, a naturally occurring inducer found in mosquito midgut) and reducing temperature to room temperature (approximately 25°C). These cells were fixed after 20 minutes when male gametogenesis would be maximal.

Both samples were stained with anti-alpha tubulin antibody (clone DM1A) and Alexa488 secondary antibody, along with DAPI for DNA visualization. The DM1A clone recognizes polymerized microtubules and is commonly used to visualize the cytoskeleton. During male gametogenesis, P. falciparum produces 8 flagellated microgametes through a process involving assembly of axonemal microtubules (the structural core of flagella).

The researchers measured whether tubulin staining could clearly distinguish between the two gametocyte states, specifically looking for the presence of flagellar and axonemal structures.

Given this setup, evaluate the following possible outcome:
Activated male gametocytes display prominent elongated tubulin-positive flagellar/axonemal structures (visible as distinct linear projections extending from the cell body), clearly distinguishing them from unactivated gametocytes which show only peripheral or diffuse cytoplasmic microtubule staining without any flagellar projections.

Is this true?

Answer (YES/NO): YES